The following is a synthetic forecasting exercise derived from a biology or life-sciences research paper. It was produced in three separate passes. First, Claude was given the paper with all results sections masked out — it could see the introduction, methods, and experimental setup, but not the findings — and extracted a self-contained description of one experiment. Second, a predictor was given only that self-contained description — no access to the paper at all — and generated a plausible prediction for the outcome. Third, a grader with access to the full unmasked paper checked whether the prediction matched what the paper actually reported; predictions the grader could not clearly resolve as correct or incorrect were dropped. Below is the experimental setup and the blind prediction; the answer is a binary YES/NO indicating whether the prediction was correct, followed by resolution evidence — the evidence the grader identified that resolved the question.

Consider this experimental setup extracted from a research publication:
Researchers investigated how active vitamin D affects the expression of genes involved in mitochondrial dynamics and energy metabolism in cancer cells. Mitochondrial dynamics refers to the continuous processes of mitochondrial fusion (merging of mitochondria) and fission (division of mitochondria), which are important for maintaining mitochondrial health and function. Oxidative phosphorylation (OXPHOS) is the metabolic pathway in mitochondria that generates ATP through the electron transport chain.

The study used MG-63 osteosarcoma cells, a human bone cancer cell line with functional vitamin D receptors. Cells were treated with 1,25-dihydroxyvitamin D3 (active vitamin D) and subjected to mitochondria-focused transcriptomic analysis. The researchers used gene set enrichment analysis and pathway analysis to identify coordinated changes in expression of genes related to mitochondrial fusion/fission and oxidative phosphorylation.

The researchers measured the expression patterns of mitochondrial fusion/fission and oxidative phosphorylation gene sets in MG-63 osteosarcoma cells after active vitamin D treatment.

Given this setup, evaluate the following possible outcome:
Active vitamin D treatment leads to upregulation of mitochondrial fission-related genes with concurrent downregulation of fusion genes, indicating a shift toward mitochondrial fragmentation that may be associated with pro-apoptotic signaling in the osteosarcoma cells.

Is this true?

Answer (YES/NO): NO